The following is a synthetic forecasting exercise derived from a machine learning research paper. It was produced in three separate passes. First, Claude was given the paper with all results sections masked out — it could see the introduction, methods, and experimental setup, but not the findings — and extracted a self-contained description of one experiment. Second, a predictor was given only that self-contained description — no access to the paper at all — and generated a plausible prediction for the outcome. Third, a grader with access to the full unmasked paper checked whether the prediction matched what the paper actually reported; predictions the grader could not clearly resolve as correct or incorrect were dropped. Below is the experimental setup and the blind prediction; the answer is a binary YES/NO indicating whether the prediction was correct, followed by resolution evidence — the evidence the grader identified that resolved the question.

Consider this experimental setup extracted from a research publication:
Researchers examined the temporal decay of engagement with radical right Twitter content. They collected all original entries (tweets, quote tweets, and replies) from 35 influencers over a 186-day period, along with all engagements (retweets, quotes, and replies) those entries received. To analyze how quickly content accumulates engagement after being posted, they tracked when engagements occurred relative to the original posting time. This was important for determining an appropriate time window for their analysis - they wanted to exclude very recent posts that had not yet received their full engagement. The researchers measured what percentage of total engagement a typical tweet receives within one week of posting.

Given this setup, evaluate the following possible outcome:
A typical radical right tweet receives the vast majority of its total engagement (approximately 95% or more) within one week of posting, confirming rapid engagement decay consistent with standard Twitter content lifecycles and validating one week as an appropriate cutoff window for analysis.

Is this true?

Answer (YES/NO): YES